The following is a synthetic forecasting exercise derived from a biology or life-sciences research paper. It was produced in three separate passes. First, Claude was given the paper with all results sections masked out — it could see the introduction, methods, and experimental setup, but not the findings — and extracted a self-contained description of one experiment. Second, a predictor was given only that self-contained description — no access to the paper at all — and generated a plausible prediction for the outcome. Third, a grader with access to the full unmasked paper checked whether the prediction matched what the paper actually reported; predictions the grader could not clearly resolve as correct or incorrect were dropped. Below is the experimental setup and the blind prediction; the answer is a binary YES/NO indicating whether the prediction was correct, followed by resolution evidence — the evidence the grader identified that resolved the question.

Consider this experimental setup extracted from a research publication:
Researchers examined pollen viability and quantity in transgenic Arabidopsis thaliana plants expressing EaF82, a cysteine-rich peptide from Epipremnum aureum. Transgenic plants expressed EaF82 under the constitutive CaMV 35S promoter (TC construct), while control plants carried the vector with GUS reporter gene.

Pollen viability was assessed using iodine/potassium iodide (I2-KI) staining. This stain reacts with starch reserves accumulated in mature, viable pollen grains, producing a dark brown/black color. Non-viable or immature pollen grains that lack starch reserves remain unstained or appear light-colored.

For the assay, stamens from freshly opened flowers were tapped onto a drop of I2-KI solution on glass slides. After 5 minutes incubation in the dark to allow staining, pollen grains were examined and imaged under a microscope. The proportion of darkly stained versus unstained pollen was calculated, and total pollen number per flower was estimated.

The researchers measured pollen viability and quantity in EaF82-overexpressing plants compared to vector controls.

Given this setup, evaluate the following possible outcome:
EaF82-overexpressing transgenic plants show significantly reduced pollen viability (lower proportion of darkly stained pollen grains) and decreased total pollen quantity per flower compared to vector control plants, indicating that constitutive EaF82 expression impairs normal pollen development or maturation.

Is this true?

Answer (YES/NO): NO